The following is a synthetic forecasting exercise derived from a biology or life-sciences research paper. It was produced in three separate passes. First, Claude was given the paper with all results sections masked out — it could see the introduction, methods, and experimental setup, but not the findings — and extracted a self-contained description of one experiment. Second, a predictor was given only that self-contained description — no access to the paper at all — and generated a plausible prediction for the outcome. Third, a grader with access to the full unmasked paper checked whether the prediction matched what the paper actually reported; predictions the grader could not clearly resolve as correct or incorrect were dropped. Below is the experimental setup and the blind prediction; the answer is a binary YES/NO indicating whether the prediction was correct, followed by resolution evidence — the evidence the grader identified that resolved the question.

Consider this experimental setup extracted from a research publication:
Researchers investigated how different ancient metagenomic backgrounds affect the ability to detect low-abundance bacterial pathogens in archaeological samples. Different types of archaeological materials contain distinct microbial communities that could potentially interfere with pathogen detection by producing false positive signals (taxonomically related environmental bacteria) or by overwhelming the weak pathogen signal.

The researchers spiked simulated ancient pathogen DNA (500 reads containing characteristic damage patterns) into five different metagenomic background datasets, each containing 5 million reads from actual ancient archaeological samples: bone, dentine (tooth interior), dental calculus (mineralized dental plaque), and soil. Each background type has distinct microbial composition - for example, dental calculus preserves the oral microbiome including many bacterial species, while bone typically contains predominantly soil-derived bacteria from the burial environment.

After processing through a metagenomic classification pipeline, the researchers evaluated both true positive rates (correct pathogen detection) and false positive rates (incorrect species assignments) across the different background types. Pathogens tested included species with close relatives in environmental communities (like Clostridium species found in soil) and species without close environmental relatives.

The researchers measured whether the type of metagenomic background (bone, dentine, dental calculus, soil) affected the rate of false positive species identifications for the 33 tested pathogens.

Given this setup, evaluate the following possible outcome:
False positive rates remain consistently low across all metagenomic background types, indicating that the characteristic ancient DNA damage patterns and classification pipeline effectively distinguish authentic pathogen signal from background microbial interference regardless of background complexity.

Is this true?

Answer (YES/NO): YES